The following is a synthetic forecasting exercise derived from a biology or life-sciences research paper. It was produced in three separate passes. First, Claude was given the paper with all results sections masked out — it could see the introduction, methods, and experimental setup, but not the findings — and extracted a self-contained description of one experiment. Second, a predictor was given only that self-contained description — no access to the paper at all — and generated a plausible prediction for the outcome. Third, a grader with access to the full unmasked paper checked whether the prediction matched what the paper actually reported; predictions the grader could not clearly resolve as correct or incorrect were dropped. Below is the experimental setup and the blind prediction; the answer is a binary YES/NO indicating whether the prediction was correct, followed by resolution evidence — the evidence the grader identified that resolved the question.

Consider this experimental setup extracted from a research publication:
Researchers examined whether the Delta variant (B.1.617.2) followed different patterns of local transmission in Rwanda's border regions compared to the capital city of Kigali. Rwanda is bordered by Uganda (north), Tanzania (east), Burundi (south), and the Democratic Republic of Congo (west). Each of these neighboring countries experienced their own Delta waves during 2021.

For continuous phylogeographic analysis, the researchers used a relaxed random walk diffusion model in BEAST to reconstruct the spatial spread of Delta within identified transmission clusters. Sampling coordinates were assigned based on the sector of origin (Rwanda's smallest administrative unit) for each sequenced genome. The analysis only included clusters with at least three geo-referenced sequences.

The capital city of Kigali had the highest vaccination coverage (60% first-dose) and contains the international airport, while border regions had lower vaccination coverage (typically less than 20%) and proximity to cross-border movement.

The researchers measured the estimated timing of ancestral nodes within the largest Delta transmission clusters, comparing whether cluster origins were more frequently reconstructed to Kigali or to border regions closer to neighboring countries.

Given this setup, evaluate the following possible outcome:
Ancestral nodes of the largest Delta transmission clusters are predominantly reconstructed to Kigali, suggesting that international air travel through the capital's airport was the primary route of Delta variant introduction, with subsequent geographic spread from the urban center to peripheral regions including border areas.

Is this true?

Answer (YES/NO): NO